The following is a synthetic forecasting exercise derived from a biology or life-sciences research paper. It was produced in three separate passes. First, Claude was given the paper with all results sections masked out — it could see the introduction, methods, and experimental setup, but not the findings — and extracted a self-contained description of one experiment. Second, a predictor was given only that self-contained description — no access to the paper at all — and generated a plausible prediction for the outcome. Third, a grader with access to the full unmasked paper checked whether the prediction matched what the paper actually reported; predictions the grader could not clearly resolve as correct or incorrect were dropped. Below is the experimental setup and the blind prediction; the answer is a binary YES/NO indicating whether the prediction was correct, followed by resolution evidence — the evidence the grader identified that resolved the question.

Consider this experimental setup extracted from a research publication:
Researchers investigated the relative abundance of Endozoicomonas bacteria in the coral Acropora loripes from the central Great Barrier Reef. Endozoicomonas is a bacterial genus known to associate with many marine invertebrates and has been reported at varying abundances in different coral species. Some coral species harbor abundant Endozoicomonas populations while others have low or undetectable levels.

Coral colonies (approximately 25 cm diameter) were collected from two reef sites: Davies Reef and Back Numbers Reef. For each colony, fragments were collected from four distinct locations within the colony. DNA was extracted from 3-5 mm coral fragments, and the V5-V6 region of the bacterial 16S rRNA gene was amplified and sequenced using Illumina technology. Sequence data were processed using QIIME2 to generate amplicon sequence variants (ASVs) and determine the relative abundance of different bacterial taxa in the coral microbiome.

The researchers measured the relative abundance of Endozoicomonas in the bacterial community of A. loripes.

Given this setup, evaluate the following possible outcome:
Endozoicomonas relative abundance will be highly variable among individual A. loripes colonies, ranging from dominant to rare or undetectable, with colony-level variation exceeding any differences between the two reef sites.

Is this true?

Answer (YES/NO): NO